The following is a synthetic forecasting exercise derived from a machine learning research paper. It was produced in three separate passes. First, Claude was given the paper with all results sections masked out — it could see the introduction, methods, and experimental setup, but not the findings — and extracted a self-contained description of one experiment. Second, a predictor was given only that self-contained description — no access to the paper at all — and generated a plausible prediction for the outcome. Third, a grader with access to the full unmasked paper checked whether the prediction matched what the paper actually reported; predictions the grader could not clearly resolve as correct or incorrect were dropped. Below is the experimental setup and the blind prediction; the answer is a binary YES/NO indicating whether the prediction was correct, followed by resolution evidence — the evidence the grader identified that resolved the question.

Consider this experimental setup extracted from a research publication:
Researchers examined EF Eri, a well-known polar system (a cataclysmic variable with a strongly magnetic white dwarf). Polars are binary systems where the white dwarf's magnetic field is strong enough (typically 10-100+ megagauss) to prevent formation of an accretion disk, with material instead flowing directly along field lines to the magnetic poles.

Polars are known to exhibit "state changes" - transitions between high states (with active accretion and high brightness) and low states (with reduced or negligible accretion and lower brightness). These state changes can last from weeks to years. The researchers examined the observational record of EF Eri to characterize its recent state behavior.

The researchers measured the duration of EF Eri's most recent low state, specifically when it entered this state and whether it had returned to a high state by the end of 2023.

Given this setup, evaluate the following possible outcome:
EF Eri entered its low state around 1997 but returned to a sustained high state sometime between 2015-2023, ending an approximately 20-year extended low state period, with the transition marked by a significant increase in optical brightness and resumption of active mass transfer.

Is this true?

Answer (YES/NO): NO